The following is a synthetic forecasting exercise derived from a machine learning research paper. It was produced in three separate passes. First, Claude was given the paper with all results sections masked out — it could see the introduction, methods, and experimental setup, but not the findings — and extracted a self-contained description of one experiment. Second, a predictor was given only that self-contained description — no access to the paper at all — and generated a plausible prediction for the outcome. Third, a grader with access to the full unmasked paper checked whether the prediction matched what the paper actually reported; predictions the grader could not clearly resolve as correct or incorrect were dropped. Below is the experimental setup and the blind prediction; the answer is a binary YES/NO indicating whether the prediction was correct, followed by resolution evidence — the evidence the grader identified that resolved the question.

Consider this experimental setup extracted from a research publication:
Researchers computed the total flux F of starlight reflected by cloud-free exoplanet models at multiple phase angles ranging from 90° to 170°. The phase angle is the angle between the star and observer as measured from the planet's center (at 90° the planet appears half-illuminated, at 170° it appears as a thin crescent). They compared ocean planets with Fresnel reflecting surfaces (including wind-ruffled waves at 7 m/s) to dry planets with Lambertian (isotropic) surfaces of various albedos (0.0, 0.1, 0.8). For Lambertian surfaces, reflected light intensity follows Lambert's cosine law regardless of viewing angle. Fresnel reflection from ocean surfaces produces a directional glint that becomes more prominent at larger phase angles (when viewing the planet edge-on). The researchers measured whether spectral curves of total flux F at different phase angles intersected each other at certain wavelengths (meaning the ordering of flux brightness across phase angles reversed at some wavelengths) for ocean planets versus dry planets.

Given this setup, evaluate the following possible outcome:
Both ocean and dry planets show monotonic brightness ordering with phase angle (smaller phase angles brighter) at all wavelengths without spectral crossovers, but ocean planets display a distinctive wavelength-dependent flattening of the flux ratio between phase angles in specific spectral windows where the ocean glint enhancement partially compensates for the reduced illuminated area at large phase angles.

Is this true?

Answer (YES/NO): NO